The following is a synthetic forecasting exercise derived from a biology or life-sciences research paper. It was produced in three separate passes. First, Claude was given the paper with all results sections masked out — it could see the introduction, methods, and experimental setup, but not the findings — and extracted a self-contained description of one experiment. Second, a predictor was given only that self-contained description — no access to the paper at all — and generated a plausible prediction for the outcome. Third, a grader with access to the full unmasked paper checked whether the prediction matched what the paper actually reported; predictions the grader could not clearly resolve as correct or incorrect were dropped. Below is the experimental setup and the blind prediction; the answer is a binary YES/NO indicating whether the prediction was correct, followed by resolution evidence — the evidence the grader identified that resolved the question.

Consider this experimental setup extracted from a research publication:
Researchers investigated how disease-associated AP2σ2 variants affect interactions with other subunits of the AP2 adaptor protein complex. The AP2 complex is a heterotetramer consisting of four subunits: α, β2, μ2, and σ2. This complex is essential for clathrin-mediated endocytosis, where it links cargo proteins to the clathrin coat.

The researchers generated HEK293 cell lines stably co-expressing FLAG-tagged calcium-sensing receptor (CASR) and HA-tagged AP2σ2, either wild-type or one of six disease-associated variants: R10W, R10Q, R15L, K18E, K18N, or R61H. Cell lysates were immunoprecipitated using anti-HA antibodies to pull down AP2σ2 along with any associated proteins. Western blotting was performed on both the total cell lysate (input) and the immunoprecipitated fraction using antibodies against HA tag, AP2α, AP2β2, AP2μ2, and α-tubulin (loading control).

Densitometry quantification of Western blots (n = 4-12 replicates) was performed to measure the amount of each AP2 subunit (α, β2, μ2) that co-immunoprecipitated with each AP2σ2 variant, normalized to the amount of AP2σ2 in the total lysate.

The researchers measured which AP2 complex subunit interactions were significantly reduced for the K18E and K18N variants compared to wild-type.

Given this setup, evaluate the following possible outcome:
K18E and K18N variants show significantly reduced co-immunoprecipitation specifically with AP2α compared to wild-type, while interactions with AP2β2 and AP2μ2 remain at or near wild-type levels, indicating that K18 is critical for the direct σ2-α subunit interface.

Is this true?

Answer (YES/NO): NO